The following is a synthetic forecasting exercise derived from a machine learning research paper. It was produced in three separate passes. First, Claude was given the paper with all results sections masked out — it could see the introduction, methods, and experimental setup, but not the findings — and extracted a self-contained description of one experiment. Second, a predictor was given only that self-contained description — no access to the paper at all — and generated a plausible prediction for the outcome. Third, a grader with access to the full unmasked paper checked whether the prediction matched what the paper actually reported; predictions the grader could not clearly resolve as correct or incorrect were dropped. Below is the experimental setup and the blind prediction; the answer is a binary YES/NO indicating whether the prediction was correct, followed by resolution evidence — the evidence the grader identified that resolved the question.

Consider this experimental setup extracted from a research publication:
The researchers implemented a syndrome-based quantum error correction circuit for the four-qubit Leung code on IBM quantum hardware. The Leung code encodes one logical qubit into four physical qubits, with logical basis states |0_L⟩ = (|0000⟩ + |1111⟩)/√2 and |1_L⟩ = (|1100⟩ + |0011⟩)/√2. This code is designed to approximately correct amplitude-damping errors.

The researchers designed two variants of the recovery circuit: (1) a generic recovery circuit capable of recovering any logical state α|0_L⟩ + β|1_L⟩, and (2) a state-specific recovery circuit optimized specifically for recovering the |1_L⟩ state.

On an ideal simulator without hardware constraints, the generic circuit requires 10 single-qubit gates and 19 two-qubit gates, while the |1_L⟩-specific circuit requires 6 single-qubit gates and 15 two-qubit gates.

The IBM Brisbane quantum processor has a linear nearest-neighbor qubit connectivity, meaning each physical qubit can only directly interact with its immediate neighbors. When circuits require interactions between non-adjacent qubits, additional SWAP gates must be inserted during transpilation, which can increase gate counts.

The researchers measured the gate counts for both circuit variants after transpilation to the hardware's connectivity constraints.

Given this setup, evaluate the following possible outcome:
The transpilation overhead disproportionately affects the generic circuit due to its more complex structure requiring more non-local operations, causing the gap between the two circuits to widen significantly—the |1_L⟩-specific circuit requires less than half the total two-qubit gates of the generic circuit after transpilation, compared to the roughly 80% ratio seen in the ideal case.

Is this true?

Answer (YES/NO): NO